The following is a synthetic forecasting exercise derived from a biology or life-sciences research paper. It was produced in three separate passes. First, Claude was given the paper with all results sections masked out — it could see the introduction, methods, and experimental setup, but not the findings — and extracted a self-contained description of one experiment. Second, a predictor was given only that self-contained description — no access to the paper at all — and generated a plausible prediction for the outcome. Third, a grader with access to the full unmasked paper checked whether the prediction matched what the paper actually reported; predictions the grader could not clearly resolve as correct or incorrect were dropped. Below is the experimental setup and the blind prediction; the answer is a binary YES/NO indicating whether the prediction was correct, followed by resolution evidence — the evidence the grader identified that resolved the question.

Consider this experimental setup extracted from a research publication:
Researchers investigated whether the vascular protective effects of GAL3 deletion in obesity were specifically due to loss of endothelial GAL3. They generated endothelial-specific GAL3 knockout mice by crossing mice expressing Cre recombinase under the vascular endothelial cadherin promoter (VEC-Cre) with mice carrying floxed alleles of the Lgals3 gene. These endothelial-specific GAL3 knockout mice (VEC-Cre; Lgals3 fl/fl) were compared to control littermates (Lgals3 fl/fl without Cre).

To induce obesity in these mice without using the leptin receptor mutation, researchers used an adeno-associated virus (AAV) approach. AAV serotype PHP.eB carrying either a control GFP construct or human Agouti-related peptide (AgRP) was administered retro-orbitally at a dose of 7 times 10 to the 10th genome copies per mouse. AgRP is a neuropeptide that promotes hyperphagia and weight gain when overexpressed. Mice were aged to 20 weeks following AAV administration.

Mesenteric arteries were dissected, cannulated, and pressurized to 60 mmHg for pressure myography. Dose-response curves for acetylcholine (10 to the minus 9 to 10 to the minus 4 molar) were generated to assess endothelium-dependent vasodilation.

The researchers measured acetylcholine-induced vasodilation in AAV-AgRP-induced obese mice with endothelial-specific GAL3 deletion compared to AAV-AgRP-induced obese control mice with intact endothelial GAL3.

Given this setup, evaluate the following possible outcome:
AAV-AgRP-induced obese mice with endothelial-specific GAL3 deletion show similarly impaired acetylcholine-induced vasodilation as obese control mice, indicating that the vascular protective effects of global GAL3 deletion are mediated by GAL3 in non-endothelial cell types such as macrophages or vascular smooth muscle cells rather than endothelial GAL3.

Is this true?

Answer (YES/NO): NO